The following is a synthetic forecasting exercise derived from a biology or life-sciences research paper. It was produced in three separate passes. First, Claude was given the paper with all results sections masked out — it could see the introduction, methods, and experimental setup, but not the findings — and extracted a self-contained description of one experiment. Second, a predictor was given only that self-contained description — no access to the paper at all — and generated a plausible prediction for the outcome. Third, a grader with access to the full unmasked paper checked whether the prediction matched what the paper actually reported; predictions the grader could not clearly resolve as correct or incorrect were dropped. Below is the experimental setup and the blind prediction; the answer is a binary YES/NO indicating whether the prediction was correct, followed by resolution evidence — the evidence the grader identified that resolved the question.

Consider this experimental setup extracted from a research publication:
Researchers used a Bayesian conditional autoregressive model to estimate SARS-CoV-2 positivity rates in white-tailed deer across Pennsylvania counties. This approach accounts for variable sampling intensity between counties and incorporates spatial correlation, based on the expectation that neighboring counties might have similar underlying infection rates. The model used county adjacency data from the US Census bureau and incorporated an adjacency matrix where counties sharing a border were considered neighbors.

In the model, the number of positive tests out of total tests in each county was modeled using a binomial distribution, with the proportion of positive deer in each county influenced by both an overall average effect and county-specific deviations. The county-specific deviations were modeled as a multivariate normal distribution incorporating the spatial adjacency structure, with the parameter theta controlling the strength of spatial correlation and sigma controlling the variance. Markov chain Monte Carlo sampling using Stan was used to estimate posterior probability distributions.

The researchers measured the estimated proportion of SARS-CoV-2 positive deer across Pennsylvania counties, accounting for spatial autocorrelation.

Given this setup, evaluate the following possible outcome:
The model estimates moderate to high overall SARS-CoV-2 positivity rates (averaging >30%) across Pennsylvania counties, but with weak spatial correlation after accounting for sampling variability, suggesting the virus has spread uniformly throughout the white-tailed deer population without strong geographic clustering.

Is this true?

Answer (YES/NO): NO